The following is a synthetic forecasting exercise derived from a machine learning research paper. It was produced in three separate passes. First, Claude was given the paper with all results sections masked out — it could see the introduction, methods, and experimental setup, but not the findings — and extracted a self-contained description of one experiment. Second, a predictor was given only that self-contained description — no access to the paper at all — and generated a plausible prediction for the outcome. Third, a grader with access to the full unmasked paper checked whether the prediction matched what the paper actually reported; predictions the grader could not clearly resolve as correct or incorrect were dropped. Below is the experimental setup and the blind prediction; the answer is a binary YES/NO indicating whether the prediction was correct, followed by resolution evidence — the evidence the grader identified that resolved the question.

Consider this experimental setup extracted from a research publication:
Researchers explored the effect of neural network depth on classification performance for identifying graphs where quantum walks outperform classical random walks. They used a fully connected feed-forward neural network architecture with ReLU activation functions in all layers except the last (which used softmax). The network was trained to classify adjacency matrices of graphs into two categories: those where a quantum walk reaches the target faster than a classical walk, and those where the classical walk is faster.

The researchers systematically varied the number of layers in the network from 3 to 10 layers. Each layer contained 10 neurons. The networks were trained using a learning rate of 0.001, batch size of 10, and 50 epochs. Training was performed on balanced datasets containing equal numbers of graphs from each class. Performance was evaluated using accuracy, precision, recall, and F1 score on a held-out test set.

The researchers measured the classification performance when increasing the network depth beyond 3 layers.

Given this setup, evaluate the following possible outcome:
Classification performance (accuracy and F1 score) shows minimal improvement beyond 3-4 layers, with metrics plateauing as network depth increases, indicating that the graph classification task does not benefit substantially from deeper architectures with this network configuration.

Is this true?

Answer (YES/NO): YES